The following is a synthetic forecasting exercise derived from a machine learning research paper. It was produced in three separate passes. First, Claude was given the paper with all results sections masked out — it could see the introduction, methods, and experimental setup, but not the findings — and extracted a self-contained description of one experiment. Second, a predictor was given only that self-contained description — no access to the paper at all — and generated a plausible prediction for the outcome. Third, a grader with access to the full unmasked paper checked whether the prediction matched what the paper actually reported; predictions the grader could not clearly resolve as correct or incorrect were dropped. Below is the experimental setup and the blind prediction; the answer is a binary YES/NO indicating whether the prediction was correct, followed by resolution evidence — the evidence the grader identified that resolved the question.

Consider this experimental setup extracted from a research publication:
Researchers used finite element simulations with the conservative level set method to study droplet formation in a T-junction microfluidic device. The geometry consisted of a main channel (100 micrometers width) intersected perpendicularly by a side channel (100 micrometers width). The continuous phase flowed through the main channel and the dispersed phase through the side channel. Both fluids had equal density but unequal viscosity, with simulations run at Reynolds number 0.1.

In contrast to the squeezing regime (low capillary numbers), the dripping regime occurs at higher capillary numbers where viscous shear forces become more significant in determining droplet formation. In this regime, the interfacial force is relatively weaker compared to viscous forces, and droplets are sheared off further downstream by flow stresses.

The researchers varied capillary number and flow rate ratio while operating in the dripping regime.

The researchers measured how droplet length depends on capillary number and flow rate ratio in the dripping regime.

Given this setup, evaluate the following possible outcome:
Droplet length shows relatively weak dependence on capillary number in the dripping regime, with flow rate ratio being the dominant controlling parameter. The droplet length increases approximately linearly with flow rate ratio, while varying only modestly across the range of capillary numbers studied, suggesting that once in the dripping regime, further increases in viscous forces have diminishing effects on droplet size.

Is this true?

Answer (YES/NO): NO